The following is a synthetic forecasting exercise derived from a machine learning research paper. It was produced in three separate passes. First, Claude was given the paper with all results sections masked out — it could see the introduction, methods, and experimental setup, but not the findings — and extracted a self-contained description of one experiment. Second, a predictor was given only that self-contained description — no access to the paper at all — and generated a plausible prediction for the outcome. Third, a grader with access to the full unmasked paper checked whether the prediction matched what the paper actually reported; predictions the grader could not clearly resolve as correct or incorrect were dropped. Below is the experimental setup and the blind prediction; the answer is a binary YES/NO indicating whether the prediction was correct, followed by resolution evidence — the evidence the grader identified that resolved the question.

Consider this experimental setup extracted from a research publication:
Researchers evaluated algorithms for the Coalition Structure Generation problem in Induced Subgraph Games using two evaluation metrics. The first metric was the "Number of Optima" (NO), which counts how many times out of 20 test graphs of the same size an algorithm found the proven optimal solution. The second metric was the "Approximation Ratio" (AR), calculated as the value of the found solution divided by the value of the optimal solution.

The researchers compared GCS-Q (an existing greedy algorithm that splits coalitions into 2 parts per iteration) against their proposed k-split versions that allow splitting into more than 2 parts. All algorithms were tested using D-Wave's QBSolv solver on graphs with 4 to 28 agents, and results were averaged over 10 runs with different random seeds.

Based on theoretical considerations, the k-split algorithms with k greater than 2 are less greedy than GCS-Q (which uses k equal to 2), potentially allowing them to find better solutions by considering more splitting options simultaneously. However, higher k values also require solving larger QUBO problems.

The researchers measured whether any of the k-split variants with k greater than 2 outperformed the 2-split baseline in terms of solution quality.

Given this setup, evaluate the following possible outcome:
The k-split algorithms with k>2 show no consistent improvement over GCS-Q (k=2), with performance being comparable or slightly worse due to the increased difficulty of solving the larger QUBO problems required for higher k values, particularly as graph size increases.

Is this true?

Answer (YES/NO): NO